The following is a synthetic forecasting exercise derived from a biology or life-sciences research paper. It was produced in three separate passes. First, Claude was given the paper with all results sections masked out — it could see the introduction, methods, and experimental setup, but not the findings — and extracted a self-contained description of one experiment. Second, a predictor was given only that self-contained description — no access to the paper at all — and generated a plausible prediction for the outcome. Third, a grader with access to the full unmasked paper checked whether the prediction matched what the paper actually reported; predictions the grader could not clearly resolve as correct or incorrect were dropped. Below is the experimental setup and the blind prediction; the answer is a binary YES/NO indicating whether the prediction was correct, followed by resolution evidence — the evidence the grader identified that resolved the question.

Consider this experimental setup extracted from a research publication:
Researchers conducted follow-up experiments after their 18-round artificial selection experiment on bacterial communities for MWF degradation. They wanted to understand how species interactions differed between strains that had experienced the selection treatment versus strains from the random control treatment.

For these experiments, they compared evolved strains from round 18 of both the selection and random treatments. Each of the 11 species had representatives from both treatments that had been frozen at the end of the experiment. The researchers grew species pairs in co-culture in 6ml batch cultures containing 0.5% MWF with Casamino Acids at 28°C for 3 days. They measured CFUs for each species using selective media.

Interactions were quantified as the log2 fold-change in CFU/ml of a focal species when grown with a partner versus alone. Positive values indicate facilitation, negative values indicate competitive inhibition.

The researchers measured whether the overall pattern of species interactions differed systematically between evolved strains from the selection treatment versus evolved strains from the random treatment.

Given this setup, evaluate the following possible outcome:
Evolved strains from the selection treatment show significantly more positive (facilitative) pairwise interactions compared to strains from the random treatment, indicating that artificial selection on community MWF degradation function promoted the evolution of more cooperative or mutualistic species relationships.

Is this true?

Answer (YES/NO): NO